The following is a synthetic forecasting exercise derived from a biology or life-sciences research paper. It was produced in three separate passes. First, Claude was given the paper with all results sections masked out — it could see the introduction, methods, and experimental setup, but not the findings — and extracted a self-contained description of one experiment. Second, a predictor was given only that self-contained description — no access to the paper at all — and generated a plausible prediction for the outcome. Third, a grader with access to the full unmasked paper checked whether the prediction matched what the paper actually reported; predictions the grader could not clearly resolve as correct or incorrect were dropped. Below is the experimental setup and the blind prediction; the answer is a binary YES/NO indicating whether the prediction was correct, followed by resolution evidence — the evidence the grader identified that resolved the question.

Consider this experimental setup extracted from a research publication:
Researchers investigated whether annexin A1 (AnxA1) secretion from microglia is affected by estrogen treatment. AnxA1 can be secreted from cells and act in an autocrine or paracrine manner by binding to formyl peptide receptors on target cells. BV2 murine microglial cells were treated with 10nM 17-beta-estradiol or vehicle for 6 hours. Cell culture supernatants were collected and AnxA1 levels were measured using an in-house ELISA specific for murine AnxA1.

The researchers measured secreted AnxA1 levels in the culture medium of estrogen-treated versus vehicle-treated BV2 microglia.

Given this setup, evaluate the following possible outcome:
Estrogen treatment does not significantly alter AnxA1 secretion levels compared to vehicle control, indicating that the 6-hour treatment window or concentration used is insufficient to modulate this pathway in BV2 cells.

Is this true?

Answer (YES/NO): NO